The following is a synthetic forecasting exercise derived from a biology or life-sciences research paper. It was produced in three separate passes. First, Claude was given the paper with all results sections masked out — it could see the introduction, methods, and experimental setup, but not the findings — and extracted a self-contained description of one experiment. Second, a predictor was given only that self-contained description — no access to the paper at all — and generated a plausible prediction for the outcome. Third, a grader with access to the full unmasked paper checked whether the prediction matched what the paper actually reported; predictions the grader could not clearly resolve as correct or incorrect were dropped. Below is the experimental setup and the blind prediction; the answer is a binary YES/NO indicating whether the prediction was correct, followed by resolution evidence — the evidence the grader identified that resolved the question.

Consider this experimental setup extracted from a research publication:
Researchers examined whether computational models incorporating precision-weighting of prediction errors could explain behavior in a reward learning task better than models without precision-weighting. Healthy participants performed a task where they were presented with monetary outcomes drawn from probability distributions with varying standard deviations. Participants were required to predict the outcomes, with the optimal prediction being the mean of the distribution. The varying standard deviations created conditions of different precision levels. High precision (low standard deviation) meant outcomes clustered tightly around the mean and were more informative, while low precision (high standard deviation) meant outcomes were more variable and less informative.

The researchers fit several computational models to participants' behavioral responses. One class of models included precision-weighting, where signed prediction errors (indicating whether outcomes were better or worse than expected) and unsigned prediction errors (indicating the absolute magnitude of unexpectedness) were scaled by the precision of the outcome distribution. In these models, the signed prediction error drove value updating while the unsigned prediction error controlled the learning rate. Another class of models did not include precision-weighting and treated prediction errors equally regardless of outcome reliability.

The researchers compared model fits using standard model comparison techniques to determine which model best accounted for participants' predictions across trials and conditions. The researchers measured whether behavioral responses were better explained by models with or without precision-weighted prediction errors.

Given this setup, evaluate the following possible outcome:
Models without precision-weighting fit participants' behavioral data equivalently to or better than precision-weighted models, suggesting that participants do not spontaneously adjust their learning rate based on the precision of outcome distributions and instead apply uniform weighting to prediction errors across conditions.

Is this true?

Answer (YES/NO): NO